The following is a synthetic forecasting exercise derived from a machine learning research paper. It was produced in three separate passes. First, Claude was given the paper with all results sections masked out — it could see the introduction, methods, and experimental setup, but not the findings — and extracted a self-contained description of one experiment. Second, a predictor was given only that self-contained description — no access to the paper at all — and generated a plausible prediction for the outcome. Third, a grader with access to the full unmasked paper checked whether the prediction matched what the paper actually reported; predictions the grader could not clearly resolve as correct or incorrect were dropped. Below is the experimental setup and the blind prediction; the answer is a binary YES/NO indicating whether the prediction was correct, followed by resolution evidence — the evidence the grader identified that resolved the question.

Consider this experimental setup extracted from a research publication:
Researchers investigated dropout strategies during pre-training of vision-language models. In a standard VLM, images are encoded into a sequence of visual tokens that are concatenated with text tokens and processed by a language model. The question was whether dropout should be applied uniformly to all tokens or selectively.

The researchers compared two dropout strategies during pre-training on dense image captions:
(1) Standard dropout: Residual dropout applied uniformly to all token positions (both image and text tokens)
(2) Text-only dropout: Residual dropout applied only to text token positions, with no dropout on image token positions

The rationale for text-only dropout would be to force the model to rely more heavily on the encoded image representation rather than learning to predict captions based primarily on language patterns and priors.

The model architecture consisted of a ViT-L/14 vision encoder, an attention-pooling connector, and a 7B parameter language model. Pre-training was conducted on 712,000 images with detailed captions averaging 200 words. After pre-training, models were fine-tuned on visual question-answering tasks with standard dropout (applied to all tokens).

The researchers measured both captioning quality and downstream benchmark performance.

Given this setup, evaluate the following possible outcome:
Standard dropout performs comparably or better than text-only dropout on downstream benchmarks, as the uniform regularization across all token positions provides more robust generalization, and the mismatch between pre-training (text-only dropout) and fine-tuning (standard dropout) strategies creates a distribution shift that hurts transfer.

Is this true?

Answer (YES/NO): YES